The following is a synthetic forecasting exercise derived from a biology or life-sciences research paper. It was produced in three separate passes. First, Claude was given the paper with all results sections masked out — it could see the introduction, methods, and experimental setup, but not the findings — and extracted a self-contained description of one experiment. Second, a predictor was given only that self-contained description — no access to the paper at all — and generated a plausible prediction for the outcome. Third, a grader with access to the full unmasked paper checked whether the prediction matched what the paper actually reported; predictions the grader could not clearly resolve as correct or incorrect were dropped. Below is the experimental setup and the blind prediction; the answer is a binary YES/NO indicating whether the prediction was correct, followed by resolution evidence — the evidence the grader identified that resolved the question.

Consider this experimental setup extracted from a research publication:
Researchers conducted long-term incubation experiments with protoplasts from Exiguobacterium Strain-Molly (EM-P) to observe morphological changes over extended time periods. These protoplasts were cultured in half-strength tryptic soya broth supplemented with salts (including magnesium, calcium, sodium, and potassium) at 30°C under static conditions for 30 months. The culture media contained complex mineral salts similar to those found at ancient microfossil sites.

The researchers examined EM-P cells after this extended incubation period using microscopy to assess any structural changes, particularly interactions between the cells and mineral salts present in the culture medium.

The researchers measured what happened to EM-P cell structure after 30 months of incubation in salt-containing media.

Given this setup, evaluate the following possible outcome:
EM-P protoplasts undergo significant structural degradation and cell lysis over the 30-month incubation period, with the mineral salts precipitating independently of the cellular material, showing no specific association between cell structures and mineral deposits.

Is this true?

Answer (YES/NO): NO